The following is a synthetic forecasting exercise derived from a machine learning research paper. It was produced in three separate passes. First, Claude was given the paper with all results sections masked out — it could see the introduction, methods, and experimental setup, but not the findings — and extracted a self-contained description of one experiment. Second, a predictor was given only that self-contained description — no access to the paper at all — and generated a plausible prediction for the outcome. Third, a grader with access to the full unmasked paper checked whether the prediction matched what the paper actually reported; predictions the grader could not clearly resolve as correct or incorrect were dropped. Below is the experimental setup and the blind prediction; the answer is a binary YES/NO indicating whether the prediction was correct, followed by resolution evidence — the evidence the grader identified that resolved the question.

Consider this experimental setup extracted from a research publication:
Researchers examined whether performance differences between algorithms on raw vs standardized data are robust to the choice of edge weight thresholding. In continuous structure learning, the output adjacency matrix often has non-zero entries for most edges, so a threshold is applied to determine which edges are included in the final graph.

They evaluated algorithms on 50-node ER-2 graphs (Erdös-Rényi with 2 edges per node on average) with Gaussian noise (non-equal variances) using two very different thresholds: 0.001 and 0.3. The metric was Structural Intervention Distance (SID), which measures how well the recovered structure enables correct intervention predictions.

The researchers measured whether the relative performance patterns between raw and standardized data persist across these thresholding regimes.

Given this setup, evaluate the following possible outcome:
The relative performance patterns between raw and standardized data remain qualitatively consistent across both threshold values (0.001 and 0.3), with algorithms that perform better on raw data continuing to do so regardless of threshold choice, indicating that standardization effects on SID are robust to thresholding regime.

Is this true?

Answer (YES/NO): YES